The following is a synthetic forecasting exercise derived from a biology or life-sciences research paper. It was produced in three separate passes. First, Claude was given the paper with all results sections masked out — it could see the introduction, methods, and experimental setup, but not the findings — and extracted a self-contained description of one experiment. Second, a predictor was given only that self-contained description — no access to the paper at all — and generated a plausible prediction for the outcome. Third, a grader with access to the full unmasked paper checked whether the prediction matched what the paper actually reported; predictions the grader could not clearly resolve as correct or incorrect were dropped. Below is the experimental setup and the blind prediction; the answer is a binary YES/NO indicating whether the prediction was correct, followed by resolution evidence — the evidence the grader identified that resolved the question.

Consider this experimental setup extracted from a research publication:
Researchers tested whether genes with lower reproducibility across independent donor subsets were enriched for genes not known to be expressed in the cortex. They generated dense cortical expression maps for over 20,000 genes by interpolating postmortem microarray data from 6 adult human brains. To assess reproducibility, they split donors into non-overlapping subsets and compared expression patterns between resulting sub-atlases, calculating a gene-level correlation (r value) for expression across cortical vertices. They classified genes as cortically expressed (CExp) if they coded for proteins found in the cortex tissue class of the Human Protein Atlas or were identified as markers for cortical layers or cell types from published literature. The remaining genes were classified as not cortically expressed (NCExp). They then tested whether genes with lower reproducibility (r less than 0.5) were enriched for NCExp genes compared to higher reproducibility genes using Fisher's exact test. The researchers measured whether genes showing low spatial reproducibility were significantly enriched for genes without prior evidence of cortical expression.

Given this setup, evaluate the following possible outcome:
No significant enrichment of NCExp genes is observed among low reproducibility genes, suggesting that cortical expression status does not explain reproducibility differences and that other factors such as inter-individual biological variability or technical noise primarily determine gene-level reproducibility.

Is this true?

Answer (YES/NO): NO